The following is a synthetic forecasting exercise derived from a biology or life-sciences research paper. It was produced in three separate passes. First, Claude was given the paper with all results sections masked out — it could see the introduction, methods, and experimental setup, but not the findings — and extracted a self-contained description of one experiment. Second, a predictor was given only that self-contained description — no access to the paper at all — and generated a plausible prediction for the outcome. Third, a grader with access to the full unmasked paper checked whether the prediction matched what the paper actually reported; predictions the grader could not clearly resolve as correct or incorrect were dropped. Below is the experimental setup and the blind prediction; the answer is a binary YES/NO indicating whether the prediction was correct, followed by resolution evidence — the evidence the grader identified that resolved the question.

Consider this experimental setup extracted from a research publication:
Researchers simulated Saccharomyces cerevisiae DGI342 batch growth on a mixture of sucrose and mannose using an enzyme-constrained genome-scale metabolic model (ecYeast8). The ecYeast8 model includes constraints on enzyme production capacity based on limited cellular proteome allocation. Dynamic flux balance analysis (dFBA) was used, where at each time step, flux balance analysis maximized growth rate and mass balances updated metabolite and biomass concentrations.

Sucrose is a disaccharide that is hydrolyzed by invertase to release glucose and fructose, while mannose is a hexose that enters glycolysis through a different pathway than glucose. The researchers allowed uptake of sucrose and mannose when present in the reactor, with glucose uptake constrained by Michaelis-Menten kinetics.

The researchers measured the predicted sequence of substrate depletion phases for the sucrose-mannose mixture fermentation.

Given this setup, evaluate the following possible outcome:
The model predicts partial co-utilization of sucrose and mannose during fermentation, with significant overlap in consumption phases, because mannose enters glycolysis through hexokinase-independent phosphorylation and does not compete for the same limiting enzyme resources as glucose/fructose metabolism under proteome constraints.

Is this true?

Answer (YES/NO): NO